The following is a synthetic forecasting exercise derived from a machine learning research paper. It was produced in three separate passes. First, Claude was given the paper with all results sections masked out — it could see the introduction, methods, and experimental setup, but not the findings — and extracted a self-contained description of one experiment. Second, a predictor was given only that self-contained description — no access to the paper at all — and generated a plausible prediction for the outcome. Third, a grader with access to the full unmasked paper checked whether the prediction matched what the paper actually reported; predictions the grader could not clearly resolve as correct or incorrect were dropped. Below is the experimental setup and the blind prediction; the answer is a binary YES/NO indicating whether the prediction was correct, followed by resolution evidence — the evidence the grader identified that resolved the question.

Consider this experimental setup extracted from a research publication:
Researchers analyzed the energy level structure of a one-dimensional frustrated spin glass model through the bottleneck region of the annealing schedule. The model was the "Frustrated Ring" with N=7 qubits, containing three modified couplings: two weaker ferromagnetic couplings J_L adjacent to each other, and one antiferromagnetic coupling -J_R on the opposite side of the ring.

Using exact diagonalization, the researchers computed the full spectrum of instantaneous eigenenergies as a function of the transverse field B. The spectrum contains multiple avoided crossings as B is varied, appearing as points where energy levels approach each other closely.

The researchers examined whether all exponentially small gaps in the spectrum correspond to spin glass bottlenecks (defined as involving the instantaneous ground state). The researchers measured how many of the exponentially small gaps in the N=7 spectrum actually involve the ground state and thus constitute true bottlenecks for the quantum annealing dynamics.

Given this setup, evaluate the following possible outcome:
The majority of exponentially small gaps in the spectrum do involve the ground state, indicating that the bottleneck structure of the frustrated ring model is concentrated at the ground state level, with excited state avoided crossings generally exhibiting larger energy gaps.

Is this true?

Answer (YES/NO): NO